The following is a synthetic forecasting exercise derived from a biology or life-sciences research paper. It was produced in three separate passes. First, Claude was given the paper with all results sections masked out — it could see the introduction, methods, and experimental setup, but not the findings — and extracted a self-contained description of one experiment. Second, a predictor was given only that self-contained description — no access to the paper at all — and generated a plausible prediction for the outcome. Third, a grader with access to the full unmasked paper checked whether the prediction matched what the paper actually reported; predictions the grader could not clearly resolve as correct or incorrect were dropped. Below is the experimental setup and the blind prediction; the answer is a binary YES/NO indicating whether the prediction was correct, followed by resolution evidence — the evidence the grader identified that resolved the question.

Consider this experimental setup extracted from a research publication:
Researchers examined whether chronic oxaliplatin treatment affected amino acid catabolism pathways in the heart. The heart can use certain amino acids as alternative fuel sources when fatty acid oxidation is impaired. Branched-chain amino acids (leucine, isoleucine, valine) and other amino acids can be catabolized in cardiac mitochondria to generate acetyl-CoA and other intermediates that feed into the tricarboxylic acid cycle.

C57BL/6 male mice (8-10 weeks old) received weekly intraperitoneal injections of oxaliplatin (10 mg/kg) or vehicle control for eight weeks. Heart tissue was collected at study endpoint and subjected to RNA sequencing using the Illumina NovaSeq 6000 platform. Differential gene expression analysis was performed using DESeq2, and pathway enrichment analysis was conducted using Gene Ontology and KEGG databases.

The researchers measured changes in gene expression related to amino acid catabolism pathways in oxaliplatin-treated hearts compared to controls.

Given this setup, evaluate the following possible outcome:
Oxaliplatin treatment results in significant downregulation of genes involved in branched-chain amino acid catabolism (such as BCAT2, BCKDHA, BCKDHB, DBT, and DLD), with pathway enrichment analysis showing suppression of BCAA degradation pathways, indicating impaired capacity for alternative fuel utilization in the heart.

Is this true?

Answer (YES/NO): NO